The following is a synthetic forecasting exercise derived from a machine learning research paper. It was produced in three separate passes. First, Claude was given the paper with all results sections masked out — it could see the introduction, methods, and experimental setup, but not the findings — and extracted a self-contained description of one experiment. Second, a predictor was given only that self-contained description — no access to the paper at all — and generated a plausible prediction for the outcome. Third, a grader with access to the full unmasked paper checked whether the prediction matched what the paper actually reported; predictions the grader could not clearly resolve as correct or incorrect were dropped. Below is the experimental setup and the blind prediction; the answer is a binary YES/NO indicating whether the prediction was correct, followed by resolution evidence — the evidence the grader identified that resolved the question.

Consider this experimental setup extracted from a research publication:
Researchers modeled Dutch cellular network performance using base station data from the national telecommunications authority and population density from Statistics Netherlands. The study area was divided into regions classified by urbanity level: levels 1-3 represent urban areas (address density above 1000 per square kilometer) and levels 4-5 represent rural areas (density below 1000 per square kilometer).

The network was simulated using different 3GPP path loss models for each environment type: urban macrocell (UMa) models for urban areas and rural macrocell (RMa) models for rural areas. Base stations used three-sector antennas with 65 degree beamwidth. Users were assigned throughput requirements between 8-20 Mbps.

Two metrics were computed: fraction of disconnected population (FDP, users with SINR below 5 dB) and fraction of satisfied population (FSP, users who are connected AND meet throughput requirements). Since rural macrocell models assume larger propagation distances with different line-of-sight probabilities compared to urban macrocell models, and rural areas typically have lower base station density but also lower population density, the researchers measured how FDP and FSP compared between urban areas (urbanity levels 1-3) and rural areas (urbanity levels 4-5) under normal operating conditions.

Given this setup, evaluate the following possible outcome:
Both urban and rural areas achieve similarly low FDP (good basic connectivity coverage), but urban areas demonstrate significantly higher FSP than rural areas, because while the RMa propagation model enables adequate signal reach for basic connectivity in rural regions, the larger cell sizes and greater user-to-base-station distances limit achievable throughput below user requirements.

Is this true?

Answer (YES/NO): NO